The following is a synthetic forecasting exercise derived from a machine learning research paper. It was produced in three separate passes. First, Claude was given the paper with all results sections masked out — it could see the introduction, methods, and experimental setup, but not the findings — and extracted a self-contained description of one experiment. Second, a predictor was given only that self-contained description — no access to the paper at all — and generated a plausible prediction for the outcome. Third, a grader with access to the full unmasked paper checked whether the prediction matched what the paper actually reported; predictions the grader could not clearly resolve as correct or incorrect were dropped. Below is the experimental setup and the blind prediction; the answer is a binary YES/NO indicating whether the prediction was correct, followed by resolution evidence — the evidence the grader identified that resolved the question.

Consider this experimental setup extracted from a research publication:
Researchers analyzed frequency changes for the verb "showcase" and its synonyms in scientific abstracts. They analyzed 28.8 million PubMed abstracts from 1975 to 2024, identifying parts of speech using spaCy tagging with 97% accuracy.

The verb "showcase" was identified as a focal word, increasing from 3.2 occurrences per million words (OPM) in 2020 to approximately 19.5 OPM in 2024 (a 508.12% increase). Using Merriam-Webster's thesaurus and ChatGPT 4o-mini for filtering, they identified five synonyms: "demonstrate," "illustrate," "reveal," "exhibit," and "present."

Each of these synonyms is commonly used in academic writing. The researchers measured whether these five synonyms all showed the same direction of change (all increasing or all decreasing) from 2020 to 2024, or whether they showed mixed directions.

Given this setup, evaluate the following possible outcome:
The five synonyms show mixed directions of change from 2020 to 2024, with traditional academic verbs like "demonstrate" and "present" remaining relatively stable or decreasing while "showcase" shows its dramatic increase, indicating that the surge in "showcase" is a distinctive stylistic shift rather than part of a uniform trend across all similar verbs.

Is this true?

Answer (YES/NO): NO